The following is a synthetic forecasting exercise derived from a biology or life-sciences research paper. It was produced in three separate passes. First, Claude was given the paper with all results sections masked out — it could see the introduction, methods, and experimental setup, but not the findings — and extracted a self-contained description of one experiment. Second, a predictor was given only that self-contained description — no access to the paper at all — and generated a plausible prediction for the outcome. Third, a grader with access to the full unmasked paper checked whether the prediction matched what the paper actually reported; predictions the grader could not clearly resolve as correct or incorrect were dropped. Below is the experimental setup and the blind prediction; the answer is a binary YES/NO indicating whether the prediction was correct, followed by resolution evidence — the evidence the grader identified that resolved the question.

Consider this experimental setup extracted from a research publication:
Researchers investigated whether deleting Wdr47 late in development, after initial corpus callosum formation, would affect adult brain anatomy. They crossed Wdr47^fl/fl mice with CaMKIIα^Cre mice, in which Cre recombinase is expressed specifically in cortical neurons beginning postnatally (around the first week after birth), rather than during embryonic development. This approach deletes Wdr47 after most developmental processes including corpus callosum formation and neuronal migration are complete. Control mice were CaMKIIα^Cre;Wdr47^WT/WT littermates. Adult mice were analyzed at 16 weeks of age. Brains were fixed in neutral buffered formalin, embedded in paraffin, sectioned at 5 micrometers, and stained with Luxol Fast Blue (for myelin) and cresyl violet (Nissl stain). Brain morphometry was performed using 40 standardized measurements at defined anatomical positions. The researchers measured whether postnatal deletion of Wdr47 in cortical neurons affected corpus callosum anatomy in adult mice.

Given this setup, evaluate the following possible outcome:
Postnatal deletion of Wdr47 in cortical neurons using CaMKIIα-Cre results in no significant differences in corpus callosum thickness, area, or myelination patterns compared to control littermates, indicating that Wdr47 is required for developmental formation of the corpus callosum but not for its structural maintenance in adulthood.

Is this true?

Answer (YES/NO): NO